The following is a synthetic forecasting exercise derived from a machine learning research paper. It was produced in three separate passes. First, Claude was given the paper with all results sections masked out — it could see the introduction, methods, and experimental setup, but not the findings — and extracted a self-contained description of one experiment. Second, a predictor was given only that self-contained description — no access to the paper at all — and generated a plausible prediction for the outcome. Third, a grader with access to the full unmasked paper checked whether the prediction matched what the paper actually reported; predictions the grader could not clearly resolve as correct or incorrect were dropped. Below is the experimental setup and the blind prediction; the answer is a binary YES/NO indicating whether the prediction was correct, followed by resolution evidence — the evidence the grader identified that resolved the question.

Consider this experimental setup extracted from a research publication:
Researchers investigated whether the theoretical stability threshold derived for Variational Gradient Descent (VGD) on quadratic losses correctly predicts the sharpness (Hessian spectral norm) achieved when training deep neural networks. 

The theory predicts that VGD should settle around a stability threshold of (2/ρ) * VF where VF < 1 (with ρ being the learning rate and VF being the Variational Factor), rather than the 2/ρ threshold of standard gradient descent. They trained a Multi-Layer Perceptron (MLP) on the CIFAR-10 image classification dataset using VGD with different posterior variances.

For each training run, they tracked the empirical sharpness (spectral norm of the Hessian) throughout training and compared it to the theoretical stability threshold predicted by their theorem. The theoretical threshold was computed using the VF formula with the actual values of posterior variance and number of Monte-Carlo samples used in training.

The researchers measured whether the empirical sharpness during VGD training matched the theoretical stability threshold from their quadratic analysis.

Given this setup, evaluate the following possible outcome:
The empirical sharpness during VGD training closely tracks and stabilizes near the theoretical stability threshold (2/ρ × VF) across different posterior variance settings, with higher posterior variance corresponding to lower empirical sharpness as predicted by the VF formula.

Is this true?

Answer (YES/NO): YES